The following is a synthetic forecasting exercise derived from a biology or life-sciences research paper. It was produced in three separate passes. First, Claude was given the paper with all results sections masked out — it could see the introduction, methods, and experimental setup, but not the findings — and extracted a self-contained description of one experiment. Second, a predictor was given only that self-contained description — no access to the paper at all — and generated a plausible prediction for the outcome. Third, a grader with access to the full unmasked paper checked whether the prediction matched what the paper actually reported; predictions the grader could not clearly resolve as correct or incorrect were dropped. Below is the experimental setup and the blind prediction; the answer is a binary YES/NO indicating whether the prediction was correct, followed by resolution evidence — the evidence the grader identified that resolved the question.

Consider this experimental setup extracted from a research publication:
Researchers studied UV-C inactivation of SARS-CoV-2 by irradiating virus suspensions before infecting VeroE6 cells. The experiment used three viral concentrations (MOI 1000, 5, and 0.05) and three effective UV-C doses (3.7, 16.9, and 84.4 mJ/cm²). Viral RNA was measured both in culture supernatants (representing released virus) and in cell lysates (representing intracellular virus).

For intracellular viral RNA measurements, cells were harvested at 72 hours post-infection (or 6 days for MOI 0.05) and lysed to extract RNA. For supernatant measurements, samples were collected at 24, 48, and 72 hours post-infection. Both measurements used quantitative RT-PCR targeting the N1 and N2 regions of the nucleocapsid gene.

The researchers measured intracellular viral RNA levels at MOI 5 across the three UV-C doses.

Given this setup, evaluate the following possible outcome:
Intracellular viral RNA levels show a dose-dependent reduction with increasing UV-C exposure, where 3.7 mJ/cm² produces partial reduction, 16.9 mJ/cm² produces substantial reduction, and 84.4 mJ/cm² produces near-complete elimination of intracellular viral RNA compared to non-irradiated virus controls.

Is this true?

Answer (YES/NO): NO